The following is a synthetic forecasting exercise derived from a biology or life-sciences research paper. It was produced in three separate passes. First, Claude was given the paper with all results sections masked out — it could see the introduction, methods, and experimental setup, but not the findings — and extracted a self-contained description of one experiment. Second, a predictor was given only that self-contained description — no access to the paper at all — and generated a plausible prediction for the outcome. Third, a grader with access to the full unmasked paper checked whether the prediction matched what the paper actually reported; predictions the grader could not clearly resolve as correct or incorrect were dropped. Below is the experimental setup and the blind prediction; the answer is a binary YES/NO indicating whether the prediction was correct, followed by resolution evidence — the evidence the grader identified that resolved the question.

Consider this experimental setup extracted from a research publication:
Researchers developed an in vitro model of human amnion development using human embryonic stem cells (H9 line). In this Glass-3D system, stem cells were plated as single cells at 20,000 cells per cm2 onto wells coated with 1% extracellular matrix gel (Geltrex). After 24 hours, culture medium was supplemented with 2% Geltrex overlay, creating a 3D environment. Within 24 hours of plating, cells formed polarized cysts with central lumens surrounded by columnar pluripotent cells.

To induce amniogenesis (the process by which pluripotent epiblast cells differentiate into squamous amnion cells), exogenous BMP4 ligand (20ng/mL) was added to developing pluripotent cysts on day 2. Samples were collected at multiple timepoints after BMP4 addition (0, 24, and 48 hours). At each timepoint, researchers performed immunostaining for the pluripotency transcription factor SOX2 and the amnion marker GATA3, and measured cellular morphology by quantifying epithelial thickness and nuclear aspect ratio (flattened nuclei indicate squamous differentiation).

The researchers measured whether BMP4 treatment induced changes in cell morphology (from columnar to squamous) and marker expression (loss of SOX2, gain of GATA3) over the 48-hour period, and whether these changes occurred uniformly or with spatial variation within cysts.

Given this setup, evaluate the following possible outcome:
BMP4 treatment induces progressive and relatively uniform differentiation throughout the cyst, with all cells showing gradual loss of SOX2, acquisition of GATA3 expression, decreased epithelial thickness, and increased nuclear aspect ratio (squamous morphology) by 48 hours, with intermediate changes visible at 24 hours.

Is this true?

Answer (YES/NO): NO